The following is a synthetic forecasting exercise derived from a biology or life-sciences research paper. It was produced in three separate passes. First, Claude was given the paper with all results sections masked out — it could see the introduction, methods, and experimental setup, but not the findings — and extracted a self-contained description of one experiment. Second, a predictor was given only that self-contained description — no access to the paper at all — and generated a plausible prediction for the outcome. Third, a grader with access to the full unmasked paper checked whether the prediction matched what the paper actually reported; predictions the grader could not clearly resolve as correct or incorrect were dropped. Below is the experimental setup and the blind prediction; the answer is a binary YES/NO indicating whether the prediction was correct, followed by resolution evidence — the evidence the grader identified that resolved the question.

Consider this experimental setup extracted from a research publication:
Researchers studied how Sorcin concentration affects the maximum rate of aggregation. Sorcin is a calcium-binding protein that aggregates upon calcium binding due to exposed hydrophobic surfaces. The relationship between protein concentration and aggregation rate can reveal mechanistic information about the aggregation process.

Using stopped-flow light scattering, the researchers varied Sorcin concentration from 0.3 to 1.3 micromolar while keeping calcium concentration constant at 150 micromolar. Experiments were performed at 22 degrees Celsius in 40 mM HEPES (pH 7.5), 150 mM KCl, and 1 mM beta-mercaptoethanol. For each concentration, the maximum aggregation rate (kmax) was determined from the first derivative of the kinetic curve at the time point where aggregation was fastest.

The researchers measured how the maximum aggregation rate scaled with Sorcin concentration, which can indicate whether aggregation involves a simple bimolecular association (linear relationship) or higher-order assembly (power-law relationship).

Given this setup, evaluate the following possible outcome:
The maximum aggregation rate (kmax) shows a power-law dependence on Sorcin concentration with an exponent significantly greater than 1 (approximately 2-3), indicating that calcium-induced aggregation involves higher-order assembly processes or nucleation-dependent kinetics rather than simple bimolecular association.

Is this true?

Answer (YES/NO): NO